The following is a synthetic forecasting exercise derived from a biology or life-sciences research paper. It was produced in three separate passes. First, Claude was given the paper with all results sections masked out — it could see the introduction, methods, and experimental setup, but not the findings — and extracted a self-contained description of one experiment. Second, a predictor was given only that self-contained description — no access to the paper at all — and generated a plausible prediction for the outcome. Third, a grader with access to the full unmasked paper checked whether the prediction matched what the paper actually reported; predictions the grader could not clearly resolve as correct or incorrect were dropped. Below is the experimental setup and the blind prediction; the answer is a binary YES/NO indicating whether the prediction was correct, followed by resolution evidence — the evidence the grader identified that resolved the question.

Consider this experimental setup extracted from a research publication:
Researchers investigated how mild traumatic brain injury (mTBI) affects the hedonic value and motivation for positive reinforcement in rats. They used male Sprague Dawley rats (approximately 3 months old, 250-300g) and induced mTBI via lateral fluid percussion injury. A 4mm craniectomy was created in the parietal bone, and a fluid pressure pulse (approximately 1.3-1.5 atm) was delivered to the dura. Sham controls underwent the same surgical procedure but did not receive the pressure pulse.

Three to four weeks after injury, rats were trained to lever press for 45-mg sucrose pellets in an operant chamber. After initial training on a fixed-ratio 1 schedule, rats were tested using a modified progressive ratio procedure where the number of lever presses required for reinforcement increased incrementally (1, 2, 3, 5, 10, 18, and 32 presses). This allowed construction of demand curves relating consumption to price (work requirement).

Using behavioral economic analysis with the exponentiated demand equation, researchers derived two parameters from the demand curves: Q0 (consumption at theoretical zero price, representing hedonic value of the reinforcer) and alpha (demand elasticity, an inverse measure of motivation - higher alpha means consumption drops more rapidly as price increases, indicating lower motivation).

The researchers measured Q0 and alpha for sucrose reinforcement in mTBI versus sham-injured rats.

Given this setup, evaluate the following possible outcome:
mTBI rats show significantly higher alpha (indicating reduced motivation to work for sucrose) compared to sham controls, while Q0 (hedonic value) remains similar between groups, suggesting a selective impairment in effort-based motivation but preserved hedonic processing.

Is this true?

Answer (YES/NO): NO